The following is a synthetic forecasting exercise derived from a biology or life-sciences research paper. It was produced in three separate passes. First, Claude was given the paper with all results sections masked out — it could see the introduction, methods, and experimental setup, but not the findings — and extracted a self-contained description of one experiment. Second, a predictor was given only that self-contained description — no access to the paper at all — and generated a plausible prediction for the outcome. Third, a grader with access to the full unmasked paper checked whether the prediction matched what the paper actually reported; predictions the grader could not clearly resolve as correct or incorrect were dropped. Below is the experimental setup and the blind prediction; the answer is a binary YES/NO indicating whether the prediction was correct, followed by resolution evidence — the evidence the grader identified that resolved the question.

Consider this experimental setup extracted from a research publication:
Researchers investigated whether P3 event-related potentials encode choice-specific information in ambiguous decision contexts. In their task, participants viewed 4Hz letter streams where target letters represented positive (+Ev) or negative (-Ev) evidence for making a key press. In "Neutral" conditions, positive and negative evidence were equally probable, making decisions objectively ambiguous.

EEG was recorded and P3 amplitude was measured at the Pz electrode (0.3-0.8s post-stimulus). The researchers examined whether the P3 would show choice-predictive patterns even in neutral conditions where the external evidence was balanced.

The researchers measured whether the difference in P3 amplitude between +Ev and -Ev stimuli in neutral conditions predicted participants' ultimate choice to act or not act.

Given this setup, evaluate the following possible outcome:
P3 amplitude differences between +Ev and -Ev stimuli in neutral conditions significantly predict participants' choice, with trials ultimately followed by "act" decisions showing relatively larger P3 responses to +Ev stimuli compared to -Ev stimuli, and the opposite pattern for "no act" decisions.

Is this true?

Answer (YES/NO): YES